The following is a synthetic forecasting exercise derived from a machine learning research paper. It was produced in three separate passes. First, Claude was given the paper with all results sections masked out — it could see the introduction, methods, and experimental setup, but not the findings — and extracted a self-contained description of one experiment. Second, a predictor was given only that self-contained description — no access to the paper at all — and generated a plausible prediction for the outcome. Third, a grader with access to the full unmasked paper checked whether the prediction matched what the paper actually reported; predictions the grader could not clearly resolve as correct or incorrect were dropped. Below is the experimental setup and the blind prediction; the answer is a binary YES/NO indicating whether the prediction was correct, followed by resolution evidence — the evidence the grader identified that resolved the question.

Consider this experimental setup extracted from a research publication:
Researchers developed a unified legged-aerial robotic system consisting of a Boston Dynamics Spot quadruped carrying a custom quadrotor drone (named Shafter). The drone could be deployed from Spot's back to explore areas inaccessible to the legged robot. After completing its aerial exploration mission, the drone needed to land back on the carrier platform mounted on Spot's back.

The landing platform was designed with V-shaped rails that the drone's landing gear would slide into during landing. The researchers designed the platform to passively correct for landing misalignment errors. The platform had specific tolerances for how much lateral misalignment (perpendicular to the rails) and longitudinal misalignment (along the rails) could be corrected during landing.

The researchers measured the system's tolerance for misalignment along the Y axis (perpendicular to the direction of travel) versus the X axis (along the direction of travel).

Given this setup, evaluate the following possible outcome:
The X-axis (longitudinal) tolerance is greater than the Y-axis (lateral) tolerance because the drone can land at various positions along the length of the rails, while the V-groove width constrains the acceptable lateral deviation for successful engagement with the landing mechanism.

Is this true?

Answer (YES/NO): NO